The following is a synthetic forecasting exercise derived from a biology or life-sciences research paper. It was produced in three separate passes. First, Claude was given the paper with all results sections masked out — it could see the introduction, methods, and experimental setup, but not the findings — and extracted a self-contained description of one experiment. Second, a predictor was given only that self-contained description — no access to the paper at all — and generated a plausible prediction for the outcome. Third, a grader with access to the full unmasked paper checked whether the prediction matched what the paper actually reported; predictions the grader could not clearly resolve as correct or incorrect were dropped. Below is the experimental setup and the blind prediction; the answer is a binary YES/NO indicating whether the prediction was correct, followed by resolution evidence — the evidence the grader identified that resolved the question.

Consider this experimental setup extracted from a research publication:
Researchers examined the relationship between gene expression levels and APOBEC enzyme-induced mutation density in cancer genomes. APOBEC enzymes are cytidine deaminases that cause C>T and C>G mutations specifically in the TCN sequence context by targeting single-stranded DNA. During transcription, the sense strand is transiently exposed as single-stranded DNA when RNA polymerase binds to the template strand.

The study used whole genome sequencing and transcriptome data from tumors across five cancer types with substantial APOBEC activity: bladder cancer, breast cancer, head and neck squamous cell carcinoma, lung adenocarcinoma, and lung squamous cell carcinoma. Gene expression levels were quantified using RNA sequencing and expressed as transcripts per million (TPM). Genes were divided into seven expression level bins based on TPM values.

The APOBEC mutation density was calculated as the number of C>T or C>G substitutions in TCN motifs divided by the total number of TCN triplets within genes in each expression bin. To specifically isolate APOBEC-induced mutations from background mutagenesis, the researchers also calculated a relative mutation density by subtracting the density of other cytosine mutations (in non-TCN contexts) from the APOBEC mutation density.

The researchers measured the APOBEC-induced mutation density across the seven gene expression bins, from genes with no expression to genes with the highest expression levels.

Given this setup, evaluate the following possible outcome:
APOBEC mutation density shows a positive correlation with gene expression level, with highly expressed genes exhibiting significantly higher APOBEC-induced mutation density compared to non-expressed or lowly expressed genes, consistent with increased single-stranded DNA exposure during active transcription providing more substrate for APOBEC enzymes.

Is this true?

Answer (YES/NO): YES